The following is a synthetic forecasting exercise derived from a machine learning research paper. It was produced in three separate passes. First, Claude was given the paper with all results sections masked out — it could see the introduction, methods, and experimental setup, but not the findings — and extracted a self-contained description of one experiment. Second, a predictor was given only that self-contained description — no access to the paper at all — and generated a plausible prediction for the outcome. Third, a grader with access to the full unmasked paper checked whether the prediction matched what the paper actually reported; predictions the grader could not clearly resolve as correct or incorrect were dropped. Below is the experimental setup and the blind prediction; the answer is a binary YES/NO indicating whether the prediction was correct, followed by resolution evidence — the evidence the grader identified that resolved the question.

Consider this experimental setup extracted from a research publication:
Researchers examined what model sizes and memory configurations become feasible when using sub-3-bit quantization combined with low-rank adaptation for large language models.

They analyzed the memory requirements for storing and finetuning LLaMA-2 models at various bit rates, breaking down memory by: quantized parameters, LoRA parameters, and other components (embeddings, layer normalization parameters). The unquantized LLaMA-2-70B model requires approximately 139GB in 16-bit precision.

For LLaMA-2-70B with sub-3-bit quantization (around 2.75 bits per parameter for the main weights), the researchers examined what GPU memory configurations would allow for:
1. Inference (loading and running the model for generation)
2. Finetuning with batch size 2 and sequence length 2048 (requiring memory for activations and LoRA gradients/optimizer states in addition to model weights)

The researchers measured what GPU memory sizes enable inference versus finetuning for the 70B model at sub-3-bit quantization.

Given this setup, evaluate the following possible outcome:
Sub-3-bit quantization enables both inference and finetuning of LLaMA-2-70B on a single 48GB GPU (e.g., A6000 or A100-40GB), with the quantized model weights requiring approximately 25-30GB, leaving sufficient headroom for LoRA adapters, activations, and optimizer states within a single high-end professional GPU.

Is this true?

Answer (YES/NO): NO